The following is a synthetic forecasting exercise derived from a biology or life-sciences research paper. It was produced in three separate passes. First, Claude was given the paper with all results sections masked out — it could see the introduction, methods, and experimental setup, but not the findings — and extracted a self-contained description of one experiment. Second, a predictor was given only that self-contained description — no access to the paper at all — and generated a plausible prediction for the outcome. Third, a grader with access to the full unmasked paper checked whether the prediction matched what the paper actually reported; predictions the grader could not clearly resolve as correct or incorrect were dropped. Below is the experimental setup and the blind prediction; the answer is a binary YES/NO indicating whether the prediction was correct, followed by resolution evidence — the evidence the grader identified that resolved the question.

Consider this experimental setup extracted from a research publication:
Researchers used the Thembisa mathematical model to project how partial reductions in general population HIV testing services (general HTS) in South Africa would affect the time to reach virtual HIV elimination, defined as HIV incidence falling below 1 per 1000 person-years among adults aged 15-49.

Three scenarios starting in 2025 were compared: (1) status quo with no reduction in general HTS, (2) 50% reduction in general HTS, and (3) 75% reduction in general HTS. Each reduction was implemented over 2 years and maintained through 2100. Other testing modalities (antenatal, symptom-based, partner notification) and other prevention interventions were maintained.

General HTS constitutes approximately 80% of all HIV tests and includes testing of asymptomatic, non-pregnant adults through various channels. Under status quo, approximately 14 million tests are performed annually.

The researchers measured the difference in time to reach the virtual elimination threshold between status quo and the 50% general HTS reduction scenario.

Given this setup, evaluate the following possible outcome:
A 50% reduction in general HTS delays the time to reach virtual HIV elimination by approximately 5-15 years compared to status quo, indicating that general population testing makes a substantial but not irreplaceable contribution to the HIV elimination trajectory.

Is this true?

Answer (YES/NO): YES